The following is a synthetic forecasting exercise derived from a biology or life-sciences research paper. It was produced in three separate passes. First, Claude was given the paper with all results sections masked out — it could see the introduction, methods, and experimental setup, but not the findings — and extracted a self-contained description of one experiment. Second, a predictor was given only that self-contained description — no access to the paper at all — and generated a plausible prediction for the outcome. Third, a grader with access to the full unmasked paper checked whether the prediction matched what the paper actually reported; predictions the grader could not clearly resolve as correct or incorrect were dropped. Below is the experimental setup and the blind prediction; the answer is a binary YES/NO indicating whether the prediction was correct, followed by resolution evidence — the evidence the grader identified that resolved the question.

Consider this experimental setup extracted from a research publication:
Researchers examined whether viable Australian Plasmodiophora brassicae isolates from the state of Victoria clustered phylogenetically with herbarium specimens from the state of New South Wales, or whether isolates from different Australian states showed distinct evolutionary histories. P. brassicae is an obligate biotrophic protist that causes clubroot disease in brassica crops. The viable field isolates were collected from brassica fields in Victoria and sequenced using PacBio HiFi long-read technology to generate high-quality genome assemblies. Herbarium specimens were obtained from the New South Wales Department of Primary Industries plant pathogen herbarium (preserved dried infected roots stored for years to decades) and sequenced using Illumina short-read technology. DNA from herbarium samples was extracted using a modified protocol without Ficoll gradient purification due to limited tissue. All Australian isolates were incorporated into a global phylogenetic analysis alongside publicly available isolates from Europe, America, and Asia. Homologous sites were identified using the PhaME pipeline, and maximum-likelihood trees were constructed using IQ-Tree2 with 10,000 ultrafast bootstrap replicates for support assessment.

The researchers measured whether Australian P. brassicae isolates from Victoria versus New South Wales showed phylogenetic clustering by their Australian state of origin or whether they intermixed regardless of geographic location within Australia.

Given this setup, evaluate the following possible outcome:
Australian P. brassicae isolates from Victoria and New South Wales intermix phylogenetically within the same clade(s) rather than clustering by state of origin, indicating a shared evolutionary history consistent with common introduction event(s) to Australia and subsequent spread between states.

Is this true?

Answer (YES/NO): NO